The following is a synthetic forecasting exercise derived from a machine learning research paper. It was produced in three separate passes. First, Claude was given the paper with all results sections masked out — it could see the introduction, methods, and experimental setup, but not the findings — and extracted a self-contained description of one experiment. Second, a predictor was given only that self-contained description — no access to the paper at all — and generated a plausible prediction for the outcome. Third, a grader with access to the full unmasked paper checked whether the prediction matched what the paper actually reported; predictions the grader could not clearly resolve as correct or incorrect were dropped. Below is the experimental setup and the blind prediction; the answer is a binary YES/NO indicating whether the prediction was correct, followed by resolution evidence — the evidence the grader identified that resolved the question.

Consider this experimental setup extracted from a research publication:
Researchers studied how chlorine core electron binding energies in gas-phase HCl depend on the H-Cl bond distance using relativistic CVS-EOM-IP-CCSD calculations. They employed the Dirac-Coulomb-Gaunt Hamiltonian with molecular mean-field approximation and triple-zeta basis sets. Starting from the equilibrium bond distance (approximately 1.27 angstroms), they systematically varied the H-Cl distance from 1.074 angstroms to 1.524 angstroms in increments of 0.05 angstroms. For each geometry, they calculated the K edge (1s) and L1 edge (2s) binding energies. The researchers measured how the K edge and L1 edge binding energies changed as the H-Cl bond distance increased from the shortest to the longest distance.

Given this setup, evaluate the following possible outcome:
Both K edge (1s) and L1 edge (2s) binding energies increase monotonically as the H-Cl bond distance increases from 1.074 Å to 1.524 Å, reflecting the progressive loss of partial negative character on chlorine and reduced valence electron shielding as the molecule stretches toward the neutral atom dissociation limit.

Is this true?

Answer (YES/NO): NO